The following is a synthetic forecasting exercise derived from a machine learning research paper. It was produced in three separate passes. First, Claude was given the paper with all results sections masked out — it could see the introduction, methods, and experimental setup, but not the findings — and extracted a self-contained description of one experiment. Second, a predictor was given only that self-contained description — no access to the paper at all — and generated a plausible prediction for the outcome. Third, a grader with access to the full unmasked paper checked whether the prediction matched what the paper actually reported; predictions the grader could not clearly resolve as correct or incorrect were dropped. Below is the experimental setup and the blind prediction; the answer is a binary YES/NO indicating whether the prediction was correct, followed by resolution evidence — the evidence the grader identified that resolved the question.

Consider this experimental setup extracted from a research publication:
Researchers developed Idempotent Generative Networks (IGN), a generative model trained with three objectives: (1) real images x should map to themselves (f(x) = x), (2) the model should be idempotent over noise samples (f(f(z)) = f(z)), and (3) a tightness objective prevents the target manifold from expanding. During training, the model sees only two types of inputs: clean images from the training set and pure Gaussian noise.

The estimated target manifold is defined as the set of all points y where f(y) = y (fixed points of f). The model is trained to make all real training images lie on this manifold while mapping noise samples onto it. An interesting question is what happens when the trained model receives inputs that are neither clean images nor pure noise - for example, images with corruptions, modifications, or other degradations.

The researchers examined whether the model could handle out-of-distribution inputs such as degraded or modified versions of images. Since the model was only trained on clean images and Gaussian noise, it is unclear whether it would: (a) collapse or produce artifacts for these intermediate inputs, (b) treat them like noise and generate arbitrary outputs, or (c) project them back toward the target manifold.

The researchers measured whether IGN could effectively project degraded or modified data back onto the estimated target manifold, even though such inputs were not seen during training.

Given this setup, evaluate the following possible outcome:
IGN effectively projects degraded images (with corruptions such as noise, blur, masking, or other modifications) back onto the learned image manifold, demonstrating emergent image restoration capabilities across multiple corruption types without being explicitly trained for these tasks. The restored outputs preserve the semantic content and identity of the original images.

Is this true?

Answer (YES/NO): YES